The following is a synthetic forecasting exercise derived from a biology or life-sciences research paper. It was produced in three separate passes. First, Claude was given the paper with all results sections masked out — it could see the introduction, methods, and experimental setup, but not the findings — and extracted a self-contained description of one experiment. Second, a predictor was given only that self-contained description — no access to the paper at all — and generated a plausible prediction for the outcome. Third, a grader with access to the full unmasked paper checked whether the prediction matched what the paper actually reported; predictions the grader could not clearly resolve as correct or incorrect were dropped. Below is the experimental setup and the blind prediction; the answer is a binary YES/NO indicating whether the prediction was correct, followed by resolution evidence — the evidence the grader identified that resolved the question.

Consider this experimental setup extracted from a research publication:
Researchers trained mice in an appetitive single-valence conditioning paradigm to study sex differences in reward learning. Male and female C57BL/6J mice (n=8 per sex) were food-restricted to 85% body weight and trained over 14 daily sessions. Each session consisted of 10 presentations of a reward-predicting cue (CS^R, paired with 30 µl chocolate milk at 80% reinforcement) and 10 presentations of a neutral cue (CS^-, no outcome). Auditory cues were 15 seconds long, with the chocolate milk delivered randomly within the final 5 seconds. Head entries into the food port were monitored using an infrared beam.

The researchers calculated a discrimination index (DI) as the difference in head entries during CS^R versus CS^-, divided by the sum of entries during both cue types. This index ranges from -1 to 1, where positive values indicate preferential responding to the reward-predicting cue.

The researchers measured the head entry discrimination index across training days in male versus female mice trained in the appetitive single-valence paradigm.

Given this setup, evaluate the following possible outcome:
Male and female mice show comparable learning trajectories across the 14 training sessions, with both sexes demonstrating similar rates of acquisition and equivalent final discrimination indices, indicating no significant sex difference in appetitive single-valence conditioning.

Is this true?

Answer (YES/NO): NO